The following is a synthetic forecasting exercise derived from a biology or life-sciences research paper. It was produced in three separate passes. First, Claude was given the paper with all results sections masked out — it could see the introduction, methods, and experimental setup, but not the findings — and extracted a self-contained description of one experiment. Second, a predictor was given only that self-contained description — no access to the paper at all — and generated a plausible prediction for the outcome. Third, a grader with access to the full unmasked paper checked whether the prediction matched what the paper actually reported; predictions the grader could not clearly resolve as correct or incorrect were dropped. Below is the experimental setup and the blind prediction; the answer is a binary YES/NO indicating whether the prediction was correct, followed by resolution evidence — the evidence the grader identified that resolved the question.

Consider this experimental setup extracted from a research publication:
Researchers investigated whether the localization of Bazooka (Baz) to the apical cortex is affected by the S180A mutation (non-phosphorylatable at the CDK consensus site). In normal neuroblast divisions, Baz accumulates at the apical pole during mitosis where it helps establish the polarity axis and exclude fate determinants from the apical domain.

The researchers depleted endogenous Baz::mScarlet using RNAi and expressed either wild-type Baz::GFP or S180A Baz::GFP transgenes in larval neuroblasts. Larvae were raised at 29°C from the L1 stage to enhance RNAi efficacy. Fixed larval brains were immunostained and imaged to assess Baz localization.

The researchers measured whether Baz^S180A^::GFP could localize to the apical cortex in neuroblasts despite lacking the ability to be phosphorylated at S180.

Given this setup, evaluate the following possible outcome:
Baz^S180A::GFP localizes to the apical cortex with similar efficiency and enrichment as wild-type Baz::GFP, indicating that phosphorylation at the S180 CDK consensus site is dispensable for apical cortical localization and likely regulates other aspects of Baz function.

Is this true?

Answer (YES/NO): YES